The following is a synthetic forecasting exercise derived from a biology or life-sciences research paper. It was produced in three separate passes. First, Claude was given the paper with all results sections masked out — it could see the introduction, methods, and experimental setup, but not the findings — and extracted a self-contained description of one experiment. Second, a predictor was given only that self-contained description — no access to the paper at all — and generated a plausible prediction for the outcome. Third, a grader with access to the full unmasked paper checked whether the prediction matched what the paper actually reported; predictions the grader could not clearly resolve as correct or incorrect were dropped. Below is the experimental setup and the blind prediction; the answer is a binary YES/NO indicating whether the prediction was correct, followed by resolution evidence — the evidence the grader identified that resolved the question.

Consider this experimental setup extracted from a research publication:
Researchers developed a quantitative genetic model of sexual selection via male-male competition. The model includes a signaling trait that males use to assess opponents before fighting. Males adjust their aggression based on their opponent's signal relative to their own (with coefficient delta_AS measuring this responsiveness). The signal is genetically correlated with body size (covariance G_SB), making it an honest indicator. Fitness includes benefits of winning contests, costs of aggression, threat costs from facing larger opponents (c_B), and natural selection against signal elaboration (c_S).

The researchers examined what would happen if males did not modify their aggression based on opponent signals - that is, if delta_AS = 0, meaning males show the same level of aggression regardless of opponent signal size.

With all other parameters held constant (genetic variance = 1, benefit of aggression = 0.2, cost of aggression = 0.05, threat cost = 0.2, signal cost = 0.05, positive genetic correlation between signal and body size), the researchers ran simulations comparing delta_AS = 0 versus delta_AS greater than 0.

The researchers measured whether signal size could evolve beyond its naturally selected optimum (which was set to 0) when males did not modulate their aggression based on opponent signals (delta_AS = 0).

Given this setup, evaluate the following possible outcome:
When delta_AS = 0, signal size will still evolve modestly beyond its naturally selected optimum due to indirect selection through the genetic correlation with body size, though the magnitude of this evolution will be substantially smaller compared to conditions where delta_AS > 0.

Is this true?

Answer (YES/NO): NO